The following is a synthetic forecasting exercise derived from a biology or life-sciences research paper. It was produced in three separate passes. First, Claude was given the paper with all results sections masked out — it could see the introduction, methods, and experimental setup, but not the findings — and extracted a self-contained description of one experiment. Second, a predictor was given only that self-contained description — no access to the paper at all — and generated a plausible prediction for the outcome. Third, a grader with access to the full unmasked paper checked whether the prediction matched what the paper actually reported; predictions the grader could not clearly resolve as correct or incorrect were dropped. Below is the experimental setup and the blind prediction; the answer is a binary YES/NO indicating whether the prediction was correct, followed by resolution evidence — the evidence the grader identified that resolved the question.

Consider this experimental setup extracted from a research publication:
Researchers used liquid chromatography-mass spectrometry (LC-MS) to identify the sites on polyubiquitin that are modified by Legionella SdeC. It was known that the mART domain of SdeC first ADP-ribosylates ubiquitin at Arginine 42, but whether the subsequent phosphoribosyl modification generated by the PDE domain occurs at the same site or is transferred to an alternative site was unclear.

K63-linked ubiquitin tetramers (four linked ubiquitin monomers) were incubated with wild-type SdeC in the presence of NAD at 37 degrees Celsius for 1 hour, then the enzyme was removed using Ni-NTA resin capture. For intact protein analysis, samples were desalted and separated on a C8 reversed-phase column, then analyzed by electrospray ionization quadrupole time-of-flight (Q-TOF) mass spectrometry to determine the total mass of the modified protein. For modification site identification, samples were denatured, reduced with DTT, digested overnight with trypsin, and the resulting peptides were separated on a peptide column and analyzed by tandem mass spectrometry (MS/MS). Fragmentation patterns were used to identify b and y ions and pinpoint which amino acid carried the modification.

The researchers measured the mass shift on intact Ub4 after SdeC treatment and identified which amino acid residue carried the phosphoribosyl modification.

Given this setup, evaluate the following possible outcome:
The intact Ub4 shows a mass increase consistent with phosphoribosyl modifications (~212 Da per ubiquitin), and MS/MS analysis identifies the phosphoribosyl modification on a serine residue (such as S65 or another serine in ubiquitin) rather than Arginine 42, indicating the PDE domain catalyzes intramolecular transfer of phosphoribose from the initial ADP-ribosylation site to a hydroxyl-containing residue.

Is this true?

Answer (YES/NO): NO